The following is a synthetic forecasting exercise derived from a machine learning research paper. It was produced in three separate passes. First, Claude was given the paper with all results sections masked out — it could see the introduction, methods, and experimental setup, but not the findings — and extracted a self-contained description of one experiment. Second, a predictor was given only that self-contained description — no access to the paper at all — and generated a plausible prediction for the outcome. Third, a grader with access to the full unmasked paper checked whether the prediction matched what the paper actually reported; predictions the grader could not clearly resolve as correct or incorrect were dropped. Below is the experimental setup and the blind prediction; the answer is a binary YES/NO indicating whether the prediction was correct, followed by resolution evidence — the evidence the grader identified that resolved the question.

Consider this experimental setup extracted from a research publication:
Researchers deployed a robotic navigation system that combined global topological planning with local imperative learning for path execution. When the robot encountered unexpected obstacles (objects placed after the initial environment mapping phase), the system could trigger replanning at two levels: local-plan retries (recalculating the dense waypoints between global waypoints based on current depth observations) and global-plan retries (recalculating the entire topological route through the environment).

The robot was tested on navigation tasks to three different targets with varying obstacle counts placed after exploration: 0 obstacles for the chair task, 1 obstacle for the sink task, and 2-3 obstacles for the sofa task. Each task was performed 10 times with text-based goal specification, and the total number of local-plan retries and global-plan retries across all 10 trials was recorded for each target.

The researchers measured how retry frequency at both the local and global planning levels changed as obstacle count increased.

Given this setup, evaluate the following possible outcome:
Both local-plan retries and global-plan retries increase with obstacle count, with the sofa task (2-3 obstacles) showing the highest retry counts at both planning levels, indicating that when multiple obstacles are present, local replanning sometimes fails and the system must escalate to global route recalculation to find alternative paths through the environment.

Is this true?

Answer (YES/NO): NO